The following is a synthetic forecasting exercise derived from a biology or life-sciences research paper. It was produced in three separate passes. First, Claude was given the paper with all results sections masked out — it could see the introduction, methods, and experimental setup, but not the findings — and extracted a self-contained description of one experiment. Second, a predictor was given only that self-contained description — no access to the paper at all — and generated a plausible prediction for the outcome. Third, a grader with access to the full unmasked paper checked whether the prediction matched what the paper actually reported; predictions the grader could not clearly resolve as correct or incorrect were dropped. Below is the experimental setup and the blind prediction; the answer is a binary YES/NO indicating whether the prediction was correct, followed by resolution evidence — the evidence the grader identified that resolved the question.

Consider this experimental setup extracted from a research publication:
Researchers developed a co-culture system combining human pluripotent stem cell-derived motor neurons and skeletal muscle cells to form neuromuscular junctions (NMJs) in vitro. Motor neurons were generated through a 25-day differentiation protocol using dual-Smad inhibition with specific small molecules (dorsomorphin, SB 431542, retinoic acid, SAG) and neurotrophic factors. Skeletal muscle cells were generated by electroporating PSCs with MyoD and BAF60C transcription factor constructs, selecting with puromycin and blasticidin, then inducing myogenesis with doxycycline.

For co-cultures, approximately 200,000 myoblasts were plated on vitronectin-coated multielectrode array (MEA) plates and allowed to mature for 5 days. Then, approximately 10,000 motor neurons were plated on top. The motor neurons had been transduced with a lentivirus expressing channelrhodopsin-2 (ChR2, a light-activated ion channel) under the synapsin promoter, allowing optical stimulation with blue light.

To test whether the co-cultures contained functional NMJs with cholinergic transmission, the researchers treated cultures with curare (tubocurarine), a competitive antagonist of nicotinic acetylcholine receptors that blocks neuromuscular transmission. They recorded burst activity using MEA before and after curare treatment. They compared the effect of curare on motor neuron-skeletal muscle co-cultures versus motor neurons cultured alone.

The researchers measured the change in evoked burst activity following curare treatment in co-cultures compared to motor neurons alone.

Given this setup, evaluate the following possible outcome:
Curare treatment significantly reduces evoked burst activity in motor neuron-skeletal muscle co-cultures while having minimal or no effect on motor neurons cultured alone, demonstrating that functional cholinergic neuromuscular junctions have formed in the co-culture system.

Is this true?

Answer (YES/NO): YES